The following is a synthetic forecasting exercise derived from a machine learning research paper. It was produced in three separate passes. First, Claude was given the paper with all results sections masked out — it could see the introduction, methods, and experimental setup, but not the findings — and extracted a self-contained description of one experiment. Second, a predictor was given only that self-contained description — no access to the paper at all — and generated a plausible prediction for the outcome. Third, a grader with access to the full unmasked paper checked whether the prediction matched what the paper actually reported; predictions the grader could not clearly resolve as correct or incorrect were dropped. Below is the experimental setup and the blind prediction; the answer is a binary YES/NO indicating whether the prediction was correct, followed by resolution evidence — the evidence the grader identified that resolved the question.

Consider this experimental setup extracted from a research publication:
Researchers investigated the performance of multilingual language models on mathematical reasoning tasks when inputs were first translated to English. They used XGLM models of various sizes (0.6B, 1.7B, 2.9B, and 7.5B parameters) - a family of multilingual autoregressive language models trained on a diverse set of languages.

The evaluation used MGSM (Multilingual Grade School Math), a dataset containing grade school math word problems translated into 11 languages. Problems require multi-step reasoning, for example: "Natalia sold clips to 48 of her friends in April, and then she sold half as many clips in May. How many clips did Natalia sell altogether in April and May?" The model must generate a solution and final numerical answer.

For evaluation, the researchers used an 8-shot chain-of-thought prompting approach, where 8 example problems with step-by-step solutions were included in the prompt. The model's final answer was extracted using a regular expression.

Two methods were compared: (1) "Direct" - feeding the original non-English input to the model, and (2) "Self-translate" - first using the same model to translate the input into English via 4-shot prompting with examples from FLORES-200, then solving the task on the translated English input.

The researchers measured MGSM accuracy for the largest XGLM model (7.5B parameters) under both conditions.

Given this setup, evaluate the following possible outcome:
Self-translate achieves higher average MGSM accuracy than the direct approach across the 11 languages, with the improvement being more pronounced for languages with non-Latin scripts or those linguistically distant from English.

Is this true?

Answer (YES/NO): NO